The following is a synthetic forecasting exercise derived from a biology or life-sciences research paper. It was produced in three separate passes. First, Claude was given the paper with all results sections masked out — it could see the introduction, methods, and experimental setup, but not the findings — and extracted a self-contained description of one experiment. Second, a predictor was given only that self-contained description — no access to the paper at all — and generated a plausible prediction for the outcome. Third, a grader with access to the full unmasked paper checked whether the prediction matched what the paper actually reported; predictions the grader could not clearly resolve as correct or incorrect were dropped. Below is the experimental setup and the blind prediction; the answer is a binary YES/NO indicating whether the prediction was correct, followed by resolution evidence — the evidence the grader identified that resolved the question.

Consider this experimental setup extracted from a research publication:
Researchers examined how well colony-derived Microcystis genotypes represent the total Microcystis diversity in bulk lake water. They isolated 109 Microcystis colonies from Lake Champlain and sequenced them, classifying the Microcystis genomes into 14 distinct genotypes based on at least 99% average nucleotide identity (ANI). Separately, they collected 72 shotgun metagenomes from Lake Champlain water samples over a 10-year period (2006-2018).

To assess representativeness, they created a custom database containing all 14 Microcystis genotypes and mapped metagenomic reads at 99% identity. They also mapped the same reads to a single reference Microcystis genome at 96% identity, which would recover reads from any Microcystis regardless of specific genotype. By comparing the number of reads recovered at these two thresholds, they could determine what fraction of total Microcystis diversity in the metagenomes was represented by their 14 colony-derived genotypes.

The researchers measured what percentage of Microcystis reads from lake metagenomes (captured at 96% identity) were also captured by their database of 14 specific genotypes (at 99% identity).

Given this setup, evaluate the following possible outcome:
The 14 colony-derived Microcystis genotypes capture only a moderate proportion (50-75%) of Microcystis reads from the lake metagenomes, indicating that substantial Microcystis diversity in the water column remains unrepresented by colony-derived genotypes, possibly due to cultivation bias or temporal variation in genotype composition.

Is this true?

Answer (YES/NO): NO